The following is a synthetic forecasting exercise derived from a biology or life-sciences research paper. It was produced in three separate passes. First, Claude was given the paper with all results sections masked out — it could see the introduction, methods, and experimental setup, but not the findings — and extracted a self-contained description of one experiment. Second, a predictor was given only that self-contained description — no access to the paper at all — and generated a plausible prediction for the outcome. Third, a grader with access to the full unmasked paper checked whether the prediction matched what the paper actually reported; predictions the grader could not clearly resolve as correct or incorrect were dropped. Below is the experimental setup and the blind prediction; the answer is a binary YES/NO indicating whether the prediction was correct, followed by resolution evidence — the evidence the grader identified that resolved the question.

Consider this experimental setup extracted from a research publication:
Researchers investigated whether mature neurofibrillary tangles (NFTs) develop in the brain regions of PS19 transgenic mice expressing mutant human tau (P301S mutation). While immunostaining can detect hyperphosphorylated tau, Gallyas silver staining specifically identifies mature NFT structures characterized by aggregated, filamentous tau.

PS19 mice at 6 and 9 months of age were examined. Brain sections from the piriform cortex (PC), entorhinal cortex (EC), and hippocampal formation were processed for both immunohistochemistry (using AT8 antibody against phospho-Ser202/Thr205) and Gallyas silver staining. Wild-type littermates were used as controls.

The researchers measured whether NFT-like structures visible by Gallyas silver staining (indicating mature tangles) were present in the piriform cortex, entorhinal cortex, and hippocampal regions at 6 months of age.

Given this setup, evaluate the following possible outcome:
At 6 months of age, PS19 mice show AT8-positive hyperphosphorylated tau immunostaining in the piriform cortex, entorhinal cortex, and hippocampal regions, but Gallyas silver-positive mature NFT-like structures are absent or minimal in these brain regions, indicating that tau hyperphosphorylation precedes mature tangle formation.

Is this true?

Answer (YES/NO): YES